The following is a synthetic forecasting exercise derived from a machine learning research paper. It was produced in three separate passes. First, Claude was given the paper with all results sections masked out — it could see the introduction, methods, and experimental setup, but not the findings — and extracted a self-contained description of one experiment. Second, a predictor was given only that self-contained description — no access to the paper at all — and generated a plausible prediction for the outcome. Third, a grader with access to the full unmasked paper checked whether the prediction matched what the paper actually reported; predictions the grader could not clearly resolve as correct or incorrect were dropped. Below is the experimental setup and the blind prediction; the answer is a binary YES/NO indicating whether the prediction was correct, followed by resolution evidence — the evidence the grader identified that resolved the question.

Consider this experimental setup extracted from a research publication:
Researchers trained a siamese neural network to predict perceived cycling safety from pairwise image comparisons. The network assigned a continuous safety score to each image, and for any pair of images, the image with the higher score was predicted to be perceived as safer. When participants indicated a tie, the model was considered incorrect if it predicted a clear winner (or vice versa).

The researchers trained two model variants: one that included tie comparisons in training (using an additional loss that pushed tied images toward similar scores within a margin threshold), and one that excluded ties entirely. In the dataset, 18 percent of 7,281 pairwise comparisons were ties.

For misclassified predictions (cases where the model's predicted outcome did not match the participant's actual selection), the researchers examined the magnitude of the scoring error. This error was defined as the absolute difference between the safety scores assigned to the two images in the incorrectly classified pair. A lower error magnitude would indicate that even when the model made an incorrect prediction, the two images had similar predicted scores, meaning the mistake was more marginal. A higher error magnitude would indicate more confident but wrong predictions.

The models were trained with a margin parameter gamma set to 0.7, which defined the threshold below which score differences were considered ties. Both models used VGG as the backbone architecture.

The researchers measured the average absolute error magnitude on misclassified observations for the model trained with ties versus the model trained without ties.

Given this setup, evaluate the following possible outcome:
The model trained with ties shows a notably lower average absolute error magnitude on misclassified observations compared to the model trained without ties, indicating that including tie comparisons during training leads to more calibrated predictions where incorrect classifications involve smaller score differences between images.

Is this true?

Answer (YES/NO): YES